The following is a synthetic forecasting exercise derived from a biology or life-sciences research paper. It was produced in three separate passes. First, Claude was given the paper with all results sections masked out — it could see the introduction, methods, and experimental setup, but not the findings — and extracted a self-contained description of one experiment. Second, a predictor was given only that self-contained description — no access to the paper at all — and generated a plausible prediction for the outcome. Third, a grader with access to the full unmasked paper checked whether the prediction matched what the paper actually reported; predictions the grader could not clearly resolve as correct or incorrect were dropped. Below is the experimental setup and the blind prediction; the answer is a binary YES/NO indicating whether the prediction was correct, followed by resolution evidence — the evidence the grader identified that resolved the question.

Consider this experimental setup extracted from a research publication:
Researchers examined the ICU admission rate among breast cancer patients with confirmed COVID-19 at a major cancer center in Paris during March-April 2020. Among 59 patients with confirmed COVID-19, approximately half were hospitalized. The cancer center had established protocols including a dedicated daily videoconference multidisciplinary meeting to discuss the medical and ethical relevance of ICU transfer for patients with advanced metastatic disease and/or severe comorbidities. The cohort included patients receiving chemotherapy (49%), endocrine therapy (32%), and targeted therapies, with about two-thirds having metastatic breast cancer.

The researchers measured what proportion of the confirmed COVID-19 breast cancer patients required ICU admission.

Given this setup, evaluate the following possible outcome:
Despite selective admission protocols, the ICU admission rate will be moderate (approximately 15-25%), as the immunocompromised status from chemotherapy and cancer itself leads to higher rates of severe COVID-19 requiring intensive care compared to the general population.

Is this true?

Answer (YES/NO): NO